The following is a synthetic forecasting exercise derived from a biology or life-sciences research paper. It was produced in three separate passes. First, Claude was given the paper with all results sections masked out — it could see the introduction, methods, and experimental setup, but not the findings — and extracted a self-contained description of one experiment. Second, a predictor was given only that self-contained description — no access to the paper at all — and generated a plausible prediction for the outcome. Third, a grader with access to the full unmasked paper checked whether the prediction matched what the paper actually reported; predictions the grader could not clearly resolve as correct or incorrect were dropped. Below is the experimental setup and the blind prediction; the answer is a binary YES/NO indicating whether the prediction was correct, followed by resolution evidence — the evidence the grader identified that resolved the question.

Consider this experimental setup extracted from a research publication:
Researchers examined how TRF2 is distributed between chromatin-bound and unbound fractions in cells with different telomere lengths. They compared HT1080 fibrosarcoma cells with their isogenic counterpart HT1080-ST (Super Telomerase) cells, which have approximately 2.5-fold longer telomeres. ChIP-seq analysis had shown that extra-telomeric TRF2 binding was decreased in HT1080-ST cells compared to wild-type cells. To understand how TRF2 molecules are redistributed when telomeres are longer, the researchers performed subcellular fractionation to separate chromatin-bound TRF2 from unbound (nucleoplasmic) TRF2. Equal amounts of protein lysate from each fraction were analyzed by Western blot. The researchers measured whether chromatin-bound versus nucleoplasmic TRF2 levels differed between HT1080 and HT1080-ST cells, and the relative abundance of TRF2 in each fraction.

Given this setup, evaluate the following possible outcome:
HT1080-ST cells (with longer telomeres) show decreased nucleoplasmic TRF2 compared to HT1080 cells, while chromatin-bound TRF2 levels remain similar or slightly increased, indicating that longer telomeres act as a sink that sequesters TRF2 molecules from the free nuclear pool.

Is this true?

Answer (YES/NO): NO